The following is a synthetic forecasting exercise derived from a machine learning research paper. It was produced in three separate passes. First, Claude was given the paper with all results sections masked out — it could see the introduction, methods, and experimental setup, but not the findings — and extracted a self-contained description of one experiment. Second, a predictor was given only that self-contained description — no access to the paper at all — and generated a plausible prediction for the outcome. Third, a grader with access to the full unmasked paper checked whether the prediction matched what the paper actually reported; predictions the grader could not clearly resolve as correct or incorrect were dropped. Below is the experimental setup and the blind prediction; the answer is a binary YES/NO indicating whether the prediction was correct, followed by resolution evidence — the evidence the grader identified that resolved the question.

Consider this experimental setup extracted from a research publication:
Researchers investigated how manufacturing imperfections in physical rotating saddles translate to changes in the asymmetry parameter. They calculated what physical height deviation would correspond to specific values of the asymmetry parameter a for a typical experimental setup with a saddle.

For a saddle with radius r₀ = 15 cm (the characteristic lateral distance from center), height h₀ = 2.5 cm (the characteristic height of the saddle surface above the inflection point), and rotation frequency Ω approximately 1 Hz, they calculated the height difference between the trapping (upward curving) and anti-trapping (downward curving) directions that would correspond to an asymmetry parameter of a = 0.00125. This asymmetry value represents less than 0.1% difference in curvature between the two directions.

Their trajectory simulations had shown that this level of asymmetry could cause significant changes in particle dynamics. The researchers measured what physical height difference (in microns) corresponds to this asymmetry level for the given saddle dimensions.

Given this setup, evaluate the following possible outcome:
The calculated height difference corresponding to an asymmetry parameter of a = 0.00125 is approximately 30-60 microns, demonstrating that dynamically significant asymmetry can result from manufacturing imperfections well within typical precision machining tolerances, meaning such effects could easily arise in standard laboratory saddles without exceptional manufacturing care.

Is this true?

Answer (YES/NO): NO